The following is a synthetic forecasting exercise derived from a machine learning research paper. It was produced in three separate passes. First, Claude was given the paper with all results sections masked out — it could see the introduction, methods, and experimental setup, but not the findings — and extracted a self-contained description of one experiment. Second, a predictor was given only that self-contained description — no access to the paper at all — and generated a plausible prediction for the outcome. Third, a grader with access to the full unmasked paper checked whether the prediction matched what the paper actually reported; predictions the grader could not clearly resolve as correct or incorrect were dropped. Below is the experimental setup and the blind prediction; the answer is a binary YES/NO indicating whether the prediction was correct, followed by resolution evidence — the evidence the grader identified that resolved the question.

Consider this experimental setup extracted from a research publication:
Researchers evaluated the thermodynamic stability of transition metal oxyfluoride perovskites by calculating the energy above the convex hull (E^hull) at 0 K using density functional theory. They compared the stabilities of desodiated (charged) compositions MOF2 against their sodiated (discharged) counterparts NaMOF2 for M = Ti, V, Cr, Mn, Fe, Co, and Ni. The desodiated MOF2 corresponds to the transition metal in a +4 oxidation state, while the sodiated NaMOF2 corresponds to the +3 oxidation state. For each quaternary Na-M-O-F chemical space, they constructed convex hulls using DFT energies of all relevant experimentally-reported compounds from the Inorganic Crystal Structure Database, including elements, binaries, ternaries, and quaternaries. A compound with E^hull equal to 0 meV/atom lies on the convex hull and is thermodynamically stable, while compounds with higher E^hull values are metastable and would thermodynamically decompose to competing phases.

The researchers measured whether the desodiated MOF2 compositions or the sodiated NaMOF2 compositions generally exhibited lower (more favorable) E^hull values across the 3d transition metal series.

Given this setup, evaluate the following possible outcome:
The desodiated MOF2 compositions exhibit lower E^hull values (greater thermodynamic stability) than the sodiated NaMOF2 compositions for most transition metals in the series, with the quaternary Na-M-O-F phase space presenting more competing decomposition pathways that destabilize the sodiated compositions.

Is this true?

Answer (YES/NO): YES